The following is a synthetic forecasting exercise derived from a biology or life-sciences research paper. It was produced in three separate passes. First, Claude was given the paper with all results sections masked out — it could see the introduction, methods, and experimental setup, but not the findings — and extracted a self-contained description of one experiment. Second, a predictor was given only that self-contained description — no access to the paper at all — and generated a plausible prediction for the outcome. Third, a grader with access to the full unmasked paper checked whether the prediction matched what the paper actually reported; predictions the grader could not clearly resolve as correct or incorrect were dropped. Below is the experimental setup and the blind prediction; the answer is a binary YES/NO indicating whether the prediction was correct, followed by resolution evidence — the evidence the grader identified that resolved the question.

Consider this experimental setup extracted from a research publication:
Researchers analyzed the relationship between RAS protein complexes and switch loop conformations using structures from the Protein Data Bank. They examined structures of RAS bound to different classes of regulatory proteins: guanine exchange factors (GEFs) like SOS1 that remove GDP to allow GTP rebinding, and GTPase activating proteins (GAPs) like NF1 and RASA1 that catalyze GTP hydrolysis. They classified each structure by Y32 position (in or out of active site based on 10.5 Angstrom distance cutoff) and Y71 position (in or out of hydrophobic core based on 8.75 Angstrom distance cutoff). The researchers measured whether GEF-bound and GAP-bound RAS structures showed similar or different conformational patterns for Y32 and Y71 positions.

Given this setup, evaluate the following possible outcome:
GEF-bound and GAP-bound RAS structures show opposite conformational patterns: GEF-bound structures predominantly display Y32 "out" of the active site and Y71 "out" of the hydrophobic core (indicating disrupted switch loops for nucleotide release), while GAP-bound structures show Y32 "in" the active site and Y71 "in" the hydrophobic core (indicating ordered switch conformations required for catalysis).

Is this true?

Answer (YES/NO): YES